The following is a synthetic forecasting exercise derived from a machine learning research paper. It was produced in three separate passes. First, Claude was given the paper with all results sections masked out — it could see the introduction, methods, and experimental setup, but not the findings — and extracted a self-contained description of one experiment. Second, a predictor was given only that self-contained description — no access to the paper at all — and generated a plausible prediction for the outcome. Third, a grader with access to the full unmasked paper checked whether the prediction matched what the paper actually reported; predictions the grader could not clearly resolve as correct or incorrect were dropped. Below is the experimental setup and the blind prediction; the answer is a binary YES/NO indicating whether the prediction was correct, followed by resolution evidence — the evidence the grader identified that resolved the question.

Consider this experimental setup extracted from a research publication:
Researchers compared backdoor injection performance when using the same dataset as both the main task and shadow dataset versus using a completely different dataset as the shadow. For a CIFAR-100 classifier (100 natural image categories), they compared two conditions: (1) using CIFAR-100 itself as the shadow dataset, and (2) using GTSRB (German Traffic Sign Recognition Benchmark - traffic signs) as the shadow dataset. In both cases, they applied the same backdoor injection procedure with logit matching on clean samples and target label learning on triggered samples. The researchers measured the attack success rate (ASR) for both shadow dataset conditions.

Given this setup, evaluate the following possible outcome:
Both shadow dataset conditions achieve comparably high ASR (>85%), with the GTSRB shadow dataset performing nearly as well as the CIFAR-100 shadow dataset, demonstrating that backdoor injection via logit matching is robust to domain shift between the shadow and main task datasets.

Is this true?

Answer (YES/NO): YES